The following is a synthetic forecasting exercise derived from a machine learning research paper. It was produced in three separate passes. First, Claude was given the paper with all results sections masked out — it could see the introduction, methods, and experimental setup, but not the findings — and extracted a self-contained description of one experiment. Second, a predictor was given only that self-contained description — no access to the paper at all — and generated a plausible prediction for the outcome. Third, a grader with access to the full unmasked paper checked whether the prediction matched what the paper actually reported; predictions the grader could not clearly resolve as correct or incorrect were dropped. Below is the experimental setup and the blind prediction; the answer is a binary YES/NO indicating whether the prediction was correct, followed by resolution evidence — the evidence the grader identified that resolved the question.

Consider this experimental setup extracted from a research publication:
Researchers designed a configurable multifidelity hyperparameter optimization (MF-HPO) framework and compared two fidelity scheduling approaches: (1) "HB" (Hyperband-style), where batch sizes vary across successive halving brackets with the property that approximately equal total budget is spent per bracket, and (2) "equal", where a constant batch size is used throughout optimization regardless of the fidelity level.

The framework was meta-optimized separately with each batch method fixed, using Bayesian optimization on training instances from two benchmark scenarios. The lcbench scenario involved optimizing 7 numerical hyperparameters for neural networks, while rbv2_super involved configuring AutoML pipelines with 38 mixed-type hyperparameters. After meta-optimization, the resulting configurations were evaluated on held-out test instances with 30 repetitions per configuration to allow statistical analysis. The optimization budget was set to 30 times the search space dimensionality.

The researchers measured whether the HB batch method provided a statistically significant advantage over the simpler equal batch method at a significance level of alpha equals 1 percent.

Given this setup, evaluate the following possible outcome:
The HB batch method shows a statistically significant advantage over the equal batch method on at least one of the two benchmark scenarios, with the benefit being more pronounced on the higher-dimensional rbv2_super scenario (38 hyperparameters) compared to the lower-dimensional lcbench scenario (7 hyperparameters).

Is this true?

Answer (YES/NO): NO